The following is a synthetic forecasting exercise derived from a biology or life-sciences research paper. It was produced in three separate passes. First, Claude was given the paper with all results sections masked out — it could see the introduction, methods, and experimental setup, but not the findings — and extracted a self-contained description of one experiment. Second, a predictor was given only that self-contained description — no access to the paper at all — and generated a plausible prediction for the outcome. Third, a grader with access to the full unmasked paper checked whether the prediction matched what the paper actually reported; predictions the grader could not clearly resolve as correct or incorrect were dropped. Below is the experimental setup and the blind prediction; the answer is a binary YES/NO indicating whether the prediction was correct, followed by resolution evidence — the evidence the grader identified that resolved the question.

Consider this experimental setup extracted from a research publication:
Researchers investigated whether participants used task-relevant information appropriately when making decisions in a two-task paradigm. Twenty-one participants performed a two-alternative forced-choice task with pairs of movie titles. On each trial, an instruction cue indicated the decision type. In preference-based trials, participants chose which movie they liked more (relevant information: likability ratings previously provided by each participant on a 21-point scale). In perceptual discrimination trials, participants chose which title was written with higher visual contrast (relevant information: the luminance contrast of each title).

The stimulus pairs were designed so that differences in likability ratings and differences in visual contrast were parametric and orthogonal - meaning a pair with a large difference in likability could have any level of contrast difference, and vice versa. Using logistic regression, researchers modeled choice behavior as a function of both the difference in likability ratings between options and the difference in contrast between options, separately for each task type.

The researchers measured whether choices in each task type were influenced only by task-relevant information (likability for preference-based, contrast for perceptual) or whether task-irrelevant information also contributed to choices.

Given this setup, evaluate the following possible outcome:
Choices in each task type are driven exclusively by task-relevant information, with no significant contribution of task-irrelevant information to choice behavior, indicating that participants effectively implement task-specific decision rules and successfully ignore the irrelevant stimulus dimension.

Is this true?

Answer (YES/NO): YES